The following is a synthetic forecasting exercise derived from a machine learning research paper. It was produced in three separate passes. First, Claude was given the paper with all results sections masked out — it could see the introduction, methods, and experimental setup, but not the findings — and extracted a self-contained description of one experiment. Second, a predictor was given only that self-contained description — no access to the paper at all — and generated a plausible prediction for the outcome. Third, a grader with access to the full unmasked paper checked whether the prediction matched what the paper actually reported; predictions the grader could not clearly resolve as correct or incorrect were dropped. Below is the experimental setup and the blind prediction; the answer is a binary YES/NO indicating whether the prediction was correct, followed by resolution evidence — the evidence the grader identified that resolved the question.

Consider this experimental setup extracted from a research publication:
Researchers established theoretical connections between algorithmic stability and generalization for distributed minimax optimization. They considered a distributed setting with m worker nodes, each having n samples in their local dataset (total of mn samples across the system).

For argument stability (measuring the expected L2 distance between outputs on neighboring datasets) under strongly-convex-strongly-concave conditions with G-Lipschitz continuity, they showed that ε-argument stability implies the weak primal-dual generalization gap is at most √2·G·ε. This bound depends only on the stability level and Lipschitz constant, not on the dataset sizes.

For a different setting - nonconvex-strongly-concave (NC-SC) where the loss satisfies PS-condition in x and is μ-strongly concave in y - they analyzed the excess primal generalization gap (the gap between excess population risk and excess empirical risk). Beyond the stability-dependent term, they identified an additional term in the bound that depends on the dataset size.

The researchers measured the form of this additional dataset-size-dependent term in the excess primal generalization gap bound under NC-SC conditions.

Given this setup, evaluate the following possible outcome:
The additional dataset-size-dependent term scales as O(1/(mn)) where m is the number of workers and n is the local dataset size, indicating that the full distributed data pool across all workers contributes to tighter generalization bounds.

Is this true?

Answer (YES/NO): YES